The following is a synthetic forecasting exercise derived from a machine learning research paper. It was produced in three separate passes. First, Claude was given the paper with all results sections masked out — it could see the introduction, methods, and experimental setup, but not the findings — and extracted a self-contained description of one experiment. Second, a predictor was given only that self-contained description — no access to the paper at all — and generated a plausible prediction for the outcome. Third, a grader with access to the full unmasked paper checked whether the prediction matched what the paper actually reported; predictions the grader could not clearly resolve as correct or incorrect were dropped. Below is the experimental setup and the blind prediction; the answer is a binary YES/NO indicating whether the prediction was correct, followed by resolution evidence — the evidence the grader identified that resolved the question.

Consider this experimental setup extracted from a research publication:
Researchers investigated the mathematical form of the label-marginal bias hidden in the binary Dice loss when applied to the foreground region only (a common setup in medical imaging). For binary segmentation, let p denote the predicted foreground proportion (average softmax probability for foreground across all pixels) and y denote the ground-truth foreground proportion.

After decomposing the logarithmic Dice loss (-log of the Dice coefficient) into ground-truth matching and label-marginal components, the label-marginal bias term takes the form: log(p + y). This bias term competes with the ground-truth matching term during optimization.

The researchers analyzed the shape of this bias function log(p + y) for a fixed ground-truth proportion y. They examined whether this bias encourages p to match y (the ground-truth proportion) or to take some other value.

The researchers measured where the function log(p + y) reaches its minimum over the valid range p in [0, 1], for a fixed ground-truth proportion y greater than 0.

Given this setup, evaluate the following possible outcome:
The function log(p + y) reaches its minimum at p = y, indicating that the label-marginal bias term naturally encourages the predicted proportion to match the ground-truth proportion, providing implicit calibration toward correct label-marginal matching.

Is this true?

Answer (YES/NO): NO